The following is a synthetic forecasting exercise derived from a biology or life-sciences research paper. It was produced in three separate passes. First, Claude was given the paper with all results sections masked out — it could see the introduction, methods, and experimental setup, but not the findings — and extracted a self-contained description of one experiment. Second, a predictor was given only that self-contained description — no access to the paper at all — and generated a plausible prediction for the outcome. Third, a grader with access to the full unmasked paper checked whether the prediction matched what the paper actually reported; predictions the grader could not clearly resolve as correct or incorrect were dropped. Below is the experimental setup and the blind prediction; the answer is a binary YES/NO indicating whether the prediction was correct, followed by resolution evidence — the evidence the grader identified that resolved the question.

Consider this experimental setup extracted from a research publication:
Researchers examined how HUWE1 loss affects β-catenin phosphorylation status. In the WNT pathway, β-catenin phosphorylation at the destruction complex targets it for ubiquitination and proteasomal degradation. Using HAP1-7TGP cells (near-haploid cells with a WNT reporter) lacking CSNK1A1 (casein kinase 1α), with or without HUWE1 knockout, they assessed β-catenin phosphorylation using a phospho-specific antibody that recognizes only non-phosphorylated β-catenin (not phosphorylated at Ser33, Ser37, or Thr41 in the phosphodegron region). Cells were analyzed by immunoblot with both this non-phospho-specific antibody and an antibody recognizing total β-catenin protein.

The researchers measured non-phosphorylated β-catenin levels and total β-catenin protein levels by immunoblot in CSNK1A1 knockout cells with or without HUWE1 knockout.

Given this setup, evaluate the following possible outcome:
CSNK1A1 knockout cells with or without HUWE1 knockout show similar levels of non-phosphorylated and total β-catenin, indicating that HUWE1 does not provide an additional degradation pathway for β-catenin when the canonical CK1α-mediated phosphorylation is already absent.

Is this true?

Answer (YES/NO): NO